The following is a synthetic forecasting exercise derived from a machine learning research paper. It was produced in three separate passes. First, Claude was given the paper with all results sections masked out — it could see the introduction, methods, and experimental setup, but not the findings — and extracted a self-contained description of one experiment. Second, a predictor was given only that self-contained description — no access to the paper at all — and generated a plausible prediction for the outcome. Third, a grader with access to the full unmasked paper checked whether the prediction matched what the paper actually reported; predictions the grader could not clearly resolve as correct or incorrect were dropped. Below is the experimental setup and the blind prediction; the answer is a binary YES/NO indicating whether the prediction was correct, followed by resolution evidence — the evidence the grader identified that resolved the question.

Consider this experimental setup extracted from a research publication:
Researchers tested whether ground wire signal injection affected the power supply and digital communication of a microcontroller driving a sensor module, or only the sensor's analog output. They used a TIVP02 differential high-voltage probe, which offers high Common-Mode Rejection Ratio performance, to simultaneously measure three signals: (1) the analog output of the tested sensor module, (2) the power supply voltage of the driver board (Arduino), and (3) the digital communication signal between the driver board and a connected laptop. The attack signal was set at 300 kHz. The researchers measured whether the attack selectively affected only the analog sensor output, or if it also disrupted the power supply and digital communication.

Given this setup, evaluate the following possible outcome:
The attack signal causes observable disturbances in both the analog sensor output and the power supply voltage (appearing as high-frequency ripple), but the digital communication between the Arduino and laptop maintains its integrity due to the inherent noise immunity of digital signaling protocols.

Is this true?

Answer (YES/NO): NO